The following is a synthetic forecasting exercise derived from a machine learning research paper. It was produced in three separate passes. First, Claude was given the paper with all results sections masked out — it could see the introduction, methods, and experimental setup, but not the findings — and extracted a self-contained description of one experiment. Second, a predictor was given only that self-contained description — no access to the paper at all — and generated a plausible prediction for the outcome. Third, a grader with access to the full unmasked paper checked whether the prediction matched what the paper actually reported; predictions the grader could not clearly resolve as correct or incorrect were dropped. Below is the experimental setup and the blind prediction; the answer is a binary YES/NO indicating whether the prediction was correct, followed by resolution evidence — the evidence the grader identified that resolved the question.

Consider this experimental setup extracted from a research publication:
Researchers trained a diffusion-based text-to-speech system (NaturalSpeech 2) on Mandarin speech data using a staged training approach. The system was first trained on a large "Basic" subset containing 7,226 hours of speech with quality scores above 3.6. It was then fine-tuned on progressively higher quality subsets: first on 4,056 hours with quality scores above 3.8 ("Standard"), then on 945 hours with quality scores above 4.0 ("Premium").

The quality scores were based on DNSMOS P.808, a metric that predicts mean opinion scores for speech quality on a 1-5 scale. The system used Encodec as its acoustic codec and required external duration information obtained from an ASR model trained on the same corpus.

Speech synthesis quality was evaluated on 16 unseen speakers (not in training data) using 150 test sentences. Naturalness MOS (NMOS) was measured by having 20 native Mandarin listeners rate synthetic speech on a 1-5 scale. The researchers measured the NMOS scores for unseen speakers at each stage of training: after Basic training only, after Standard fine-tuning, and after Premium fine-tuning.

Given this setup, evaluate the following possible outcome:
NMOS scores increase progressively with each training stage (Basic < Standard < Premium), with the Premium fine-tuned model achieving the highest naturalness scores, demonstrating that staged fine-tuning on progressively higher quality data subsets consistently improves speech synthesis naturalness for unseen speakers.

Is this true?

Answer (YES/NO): YES